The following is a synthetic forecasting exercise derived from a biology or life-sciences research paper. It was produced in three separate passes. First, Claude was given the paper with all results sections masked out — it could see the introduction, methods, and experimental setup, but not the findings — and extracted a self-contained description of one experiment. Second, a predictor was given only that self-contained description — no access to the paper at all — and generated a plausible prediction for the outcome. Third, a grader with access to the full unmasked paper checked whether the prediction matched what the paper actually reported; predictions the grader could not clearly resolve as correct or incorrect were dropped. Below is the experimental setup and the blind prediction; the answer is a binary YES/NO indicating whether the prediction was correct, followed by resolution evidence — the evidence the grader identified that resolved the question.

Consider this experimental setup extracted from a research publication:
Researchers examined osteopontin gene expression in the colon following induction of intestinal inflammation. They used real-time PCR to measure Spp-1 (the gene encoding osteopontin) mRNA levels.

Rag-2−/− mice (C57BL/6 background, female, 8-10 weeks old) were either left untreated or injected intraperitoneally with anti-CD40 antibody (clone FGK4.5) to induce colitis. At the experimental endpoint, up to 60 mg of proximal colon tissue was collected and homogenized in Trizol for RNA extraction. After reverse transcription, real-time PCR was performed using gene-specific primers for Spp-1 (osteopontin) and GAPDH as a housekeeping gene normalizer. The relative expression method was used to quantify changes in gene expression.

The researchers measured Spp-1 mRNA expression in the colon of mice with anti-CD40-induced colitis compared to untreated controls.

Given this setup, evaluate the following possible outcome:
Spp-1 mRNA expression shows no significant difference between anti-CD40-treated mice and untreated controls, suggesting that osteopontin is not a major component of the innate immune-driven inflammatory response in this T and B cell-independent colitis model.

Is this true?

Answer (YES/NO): NO